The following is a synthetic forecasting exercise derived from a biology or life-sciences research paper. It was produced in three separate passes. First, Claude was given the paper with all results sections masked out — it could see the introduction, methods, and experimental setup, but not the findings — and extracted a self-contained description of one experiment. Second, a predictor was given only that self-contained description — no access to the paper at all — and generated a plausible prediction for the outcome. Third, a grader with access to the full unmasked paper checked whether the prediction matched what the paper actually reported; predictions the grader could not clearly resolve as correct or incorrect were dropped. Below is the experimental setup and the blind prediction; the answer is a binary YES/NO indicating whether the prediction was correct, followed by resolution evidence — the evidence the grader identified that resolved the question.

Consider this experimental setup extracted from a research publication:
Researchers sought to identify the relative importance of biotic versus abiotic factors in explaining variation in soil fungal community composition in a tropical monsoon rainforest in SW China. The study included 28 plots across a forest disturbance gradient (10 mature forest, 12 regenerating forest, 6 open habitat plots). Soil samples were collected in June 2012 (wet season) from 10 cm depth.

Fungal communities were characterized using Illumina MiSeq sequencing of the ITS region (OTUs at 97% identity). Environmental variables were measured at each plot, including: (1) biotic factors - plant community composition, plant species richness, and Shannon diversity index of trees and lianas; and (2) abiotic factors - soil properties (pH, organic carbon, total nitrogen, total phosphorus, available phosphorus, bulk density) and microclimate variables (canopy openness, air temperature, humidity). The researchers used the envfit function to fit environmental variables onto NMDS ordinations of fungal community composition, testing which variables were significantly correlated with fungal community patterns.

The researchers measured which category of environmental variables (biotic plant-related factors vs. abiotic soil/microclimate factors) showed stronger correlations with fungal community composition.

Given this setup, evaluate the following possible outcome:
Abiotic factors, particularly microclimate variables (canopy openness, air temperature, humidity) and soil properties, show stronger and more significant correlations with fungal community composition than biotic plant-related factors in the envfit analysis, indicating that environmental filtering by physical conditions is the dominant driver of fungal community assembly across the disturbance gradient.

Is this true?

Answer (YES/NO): NO